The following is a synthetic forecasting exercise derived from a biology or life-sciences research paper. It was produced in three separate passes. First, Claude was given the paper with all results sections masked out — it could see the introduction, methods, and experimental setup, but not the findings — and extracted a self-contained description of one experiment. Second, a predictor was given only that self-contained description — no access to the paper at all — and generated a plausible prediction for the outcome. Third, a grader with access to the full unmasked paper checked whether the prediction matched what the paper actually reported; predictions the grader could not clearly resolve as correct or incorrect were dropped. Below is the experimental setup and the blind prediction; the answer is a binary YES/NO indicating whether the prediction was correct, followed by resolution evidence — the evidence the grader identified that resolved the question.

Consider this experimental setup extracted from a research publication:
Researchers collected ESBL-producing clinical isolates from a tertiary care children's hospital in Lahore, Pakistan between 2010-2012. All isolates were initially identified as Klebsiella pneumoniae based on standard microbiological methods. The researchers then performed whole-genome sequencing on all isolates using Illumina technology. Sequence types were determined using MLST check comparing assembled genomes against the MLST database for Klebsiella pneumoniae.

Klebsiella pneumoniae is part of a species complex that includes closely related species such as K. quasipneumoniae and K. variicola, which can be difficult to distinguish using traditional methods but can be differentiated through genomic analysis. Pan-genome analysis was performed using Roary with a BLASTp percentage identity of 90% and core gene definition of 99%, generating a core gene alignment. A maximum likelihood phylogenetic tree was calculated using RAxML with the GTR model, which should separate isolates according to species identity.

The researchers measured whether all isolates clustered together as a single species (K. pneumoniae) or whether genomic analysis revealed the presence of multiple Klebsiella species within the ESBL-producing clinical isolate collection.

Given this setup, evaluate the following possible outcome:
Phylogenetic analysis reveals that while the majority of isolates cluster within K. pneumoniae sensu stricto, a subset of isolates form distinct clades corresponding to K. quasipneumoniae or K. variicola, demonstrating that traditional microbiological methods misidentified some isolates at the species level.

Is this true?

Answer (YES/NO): YES